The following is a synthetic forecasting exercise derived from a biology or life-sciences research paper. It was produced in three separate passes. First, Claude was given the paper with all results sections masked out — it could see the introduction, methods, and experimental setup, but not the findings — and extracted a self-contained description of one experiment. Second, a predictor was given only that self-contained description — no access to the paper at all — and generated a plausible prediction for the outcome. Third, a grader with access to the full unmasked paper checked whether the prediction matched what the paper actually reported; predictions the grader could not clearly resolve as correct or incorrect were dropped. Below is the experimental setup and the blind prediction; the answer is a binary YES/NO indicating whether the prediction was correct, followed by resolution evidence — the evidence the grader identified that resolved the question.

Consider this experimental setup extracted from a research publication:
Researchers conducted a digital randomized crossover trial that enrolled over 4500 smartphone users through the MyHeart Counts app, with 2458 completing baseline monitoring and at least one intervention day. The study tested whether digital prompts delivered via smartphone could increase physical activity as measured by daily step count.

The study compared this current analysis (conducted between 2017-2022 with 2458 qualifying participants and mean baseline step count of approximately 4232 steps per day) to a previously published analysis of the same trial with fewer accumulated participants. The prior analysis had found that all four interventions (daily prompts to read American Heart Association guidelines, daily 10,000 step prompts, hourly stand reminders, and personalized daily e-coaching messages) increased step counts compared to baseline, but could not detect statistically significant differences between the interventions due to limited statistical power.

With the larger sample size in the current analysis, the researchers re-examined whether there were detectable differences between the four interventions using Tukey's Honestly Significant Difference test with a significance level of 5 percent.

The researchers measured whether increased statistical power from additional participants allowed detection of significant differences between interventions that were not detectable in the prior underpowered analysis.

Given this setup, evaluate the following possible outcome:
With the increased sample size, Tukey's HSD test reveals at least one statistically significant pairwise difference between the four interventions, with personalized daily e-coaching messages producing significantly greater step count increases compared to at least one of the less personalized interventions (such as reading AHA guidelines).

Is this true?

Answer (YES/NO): YES